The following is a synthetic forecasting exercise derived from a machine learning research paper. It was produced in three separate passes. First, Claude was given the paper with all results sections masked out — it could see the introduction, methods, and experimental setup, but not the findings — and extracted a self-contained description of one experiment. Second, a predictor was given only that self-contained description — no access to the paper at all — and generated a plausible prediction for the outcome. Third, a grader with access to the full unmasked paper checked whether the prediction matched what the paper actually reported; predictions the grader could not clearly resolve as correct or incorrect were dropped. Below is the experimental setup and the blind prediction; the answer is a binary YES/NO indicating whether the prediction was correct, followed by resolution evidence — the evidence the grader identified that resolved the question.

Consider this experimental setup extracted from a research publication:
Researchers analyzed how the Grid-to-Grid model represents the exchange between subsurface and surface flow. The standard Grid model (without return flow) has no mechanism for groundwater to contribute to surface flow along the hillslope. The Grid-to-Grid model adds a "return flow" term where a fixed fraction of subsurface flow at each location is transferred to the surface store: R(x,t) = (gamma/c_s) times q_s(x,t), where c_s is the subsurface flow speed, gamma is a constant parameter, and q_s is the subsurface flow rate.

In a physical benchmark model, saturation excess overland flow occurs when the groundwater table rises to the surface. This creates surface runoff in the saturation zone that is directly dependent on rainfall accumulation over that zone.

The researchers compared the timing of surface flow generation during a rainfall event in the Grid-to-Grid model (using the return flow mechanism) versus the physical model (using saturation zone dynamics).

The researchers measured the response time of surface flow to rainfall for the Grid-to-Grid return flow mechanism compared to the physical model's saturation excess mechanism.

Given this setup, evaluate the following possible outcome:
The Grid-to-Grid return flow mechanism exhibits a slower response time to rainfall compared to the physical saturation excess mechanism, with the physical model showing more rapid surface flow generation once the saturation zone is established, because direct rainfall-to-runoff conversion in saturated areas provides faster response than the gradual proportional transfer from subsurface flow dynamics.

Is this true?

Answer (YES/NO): YES